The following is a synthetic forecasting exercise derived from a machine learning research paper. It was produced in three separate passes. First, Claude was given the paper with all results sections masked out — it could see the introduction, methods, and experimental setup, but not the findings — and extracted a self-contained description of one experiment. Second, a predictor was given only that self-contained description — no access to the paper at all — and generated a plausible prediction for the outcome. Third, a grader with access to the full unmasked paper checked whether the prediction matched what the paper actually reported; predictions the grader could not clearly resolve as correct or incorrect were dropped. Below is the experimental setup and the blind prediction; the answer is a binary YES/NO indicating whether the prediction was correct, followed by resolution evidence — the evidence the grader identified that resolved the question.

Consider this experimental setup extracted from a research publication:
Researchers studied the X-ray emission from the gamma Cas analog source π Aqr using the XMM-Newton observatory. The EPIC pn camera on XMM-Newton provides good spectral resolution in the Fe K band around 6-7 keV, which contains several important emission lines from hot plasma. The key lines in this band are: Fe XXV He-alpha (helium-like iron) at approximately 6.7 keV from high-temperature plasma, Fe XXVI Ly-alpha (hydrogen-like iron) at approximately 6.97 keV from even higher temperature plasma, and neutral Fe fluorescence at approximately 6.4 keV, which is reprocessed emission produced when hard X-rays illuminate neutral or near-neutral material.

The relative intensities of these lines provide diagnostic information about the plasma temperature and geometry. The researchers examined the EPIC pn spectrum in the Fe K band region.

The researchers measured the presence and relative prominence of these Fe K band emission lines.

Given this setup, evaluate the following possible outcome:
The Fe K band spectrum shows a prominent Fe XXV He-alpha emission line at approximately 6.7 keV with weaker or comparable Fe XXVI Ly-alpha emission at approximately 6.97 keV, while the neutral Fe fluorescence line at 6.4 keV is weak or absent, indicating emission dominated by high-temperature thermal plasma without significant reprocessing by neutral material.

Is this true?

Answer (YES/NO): NO